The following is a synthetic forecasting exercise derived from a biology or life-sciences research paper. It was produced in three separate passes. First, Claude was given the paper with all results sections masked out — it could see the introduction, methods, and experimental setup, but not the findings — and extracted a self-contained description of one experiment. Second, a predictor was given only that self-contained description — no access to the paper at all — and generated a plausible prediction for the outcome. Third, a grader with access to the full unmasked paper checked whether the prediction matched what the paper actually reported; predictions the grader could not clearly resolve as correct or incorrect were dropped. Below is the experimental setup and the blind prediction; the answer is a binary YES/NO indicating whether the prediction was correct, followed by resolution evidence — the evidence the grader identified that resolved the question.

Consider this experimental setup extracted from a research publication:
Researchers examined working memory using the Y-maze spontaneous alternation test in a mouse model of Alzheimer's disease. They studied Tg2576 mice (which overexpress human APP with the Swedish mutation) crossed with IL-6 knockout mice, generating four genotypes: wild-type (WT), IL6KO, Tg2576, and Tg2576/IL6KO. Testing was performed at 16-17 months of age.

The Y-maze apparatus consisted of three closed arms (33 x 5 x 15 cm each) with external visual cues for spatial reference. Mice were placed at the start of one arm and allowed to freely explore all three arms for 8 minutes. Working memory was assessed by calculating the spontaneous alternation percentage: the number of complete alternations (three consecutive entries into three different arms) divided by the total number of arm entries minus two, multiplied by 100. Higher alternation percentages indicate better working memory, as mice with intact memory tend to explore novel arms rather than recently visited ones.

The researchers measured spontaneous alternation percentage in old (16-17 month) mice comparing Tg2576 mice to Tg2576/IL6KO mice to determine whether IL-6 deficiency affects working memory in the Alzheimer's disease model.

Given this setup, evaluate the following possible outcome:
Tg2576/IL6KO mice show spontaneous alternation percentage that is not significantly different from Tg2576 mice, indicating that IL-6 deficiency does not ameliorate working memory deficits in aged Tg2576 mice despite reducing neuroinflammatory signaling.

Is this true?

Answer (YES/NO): YES